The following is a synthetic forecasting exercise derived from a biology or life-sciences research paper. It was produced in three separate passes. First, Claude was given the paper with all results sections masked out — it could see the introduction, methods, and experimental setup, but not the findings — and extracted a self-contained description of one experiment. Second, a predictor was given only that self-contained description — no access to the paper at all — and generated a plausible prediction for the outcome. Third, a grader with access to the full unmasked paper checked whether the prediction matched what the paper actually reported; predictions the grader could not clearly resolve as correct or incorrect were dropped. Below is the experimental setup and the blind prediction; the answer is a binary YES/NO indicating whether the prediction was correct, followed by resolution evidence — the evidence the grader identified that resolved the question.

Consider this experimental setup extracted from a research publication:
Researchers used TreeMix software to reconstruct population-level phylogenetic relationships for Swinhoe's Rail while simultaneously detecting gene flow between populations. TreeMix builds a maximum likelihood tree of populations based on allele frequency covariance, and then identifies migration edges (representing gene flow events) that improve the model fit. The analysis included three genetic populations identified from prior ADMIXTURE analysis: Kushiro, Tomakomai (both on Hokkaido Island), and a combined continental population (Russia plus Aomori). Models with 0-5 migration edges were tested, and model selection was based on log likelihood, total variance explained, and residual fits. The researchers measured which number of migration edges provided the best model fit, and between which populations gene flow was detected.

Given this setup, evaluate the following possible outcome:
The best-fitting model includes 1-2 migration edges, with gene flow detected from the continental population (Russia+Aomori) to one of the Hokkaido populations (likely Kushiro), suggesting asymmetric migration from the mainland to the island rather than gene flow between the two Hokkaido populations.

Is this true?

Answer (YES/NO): NO